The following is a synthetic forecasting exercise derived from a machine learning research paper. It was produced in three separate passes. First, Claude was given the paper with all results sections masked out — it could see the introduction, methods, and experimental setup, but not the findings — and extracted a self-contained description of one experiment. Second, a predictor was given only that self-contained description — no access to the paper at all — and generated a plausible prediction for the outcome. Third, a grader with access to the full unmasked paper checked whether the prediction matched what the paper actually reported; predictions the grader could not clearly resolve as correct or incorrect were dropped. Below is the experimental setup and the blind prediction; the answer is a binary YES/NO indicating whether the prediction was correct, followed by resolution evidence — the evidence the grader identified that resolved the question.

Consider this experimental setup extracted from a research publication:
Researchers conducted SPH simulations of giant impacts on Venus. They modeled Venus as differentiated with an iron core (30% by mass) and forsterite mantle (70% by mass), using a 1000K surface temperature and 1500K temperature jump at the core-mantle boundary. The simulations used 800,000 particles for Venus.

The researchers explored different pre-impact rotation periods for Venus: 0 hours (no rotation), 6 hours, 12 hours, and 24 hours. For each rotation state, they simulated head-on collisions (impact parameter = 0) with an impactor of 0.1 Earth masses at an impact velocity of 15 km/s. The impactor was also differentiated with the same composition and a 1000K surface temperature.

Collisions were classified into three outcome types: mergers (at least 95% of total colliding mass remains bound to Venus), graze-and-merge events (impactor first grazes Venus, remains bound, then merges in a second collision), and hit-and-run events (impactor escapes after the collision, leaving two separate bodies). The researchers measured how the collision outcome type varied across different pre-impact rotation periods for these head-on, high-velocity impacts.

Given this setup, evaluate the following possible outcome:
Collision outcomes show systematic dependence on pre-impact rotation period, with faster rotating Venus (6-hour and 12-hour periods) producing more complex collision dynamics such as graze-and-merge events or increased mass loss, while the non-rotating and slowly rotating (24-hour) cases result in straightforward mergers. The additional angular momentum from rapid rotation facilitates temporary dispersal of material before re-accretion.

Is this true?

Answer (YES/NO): NO